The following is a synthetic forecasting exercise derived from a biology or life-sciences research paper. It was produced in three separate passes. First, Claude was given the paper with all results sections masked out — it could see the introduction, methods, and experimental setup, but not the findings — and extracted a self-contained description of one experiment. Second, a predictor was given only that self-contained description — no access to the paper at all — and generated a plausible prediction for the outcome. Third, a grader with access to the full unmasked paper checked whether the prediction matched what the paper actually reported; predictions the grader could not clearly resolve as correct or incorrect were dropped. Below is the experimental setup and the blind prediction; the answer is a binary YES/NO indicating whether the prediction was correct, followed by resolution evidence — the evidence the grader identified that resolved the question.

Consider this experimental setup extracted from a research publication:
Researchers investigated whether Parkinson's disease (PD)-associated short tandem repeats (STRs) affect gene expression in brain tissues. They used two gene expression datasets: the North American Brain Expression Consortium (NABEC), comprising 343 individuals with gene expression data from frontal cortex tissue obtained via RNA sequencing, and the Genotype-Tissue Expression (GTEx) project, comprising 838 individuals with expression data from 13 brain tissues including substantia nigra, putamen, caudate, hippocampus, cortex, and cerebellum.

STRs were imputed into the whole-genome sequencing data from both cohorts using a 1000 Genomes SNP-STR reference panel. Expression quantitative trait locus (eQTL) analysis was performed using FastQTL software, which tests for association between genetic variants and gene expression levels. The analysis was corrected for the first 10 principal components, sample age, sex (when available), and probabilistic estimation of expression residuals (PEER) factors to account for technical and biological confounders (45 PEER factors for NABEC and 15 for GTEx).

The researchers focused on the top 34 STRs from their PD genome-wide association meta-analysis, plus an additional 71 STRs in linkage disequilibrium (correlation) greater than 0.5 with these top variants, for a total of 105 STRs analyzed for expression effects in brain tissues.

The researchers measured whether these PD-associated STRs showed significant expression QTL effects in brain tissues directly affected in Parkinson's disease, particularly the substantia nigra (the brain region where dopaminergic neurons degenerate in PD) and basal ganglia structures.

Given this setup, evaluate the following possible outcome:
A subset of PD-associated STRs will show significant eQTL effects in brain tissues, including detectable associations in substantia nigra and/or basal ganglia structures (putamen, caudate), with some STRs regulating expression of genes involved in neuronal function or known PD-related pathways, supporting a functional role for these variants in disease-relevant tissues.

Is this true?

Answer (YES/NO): YES